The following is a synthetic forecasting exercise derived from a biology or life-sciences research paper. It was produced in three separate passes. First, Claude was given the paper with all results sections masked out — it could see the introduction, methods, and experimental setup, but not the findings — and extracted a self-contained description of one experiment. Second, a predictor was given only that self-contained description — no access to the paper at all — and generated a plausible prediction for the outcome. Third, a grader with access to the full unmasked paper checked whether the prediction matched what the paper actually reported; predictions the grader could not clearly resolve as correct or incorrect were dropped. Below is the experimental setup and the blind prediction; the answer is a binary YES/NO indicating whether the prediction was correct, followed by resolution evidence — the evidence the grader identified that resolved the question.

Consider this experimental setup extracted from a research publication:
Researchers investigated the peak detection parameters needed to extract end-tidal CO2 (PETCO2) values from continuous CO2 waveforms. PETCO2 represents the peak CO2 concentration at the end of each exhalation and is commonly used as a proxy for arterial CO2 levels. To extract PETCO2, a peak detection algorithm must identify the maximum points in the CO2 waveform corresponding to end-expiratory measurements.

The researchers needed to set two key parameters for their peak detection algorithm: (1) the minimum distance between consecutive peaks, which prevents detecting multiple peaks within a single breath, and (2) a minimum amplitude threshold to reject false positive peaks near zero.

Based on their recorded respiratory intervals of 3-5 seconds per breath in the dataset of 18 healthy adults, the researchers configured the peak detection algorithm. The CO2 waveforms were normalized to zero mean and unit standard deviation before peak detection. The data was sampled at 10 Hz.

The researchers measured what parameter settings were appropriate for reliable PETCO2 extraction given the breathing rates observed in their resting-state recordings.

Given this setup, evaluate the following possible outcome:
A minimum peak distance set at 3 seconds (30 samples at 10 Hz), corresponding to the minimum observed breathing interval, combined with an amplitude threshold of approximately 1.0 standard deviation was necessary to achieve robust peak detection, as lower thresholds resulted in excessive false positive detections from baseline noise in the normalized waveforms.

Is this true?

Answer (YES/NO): NO